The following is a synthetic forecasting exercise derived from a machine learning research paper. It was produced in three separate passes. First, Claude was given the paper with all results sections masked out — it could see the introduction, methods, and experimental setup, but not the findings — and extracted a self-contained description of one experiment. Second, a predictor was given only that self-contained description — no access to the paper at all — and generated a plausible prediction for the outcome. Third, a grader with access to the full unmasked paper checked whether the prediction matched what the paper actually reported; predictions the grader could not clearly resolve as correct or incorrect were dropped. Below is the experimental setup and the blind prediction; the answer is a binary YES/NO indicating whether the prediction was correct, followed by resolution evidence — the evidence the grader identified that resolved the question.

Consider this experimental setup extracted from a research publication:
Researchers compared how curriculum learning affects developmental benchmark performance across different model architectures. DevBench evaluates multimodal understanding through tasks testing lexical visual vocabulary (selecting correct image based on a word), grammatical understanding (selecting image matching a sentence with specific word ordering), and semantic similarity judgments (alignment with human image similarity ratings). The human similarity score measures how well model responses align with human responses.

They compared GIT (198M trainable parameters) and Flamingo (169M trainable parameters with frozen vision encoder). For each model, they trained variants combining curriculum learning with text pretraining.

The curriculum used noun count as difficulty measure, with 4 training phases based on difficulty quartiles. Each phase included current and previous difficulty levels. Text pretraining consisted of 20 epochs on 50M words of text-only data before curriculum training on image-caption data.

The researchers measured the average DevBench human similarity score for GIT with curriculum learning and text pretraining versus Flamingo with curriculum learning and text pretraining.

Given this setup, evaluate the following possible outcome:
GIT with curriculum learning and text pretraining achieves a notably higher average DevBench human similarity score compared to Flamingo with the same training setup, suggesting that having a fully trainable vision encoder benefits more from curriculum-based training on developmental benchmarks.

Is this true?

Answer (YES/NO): NO